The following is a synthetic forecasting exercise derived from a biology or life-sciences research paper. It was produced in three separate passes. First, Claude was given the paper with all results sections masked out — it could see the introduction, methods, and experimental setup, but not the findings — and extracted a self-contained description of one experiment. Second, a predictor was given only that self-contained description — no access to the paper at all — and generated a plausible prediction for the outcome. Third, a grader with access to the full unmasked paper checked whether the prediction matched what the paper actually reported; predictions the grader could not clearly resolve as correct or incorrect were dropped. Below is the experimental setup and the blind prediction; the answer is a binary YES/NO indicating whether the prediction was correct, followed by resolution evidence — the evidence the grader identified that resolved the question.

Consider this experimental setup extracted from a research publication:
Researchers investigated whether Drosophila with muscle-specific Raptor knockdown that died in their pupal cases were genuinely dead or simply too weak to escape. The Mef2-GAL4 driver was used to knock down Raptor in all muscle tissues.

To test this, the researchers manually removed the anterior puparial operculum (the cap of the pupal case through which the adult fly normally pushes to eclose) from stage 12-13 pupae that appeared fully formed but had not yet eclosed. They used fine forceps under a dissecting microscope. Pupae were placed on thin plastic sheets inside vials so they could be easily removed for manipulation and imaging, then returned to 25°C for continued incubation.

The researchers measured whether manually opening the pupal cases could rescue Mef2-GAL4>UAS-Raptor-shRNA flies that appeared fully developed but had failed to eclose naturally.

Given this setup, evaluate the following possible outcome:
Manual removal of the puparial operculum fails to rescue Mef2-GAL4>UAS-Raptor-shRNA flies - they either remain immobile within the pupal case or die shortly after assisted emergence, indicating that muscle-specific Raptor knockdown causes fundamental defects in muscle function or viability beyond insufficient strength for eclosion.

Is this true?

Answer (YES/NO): NO